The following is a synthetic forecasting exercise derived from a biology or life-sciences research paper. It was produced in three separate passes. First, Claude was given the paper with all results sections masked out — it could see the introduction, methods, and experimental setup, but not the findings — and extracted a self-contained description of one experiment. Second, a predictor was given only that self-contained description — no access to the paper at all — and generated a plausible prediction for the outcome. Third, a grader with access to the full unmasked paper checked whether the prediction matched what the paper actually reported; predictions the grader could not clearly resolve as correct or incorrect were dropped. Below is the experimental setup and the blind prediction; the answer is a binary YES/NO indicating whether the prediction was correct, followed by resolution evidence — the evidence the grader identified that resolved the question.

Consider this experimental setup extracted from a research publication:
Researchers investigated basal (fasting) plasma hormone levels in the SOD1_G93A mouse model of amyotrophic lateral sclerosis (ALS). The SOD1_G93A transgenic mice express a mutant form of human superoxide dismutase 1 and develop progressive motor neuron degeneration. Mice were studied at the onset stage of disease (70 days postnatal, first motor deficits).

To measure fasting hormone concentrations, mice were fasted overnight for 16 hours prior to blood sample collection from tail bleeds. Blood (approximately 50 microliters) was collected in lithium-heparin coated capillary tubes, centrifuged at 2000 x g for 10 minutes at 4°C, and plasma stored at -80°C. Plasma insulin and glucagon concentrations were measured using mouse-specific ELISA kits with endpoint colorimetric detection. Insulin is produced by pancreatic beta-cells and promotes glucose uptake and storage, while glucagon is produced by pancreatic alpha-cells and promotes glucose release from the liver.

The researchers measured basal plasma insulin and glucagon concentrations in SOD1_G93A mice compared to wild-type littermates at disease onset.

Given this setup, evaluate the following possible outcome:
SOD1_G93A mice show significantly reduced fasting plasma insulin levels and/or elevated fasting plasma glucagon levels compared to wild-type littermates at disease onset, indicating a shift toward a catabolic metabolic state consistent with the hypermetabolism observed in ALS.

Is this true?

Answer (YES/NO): NO